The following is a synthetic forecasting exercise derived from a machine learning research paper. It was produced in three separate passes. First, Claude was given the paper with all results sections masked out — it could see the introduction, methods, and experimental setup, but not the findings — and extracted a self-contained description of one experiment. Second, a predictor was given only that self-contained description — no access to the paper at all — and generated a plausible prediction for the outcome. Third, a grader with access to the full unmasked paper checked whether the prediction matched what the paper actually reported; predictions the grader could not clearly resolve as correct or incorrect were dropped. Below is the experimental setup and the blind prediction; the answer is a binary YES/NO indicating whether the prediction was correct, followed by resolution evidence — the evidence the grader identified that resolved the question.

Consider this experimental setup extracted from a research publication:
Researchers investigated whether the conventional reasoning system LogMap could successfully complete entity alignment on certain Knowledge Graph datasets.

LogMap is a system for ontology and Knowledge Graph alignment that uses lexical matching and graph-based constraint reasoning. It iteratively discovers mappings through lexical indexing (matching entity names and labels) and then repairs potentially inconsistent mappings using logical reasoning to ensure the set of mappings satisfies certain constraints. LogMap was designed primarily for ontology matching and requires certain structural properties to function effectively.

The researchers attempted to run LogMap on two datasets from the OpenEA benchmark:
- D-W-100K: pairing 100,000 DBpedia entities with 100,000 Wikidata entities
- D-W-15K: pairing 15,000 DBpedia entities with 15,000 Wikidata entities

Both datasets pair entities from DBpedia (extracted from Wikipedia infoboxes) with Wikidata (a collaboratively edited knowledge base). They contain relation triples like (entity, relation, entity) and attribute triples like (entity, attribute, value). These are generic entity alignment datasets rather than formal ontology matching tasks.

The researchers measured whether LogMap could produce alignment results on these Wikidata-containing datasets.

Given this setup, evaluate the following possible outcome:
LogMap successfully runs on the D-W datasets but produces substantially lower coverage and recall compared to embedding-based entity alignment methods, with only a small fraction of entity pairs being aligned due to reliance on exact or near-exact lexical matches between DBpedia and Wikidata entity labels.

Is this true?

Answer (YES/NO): NO